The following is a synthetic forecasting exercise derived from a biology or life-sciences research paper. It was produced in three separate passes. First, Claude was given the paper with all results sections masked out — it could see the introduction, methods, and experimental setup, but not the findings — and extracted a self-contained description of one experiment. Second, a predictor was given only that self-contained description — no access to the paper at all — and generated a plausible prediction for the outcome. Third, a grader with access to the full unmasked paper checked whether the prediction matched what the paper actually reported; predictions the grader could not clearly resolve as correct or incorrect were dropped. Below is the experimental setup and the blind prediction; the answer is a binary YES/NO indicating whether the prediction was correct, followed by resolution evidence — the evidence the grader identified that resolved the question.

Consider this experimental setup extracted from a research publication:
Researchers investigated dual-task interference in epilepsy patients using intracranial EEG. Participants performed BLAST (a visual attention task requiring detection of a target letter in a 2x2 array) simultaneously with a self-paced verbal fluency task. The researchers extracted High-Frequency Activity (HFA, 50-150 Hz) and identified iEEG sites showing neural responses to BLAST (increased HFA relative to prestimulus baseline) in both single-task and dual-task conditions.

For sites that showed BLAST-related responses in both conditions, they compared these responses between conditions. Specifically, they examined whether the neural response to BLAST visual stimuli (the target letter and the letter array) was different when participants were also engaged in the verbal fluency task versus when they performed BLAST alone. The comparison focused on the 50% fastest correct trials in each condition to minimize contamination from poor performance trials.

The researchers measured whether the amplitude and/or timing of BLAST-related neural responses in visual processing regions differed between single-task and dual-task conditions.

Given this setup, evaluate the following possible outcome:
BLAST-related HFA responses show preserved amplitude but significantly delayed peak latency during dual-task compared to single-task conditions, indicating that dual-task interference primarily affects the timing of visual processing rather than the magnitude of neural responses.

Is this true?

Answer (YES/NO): NO